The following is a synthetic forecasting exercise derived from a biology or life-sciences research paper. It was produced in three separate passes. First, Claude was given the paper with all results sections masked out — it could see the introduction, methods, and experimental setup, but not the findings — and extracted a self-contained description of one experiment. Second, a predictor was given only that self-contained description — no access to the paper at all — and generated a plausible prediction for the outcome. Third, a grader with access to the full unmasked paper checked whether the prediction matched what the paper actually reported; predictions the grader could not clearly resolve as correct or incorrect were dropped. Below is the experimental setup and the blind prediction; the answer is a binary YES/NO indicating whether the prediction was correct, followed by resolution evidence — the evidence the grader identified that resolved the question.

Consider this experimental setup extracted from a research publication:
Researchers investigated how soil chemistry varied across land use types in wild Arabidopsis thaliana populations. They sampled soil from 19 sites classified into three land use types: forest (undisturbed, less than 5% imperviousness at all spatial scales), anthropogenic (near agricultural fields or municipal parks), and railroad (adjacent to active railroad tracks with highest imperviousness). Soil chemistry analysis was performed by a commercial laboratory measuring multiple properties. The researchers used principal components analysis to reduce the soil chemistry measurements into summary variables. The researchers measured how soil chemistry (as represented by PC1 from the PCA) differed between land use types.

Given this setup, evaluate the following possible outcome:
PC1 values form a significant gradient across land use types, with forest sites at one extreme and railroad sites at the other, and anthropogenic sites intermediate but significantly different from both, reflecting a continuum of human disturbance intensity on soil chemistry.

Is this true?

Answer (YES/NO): NO